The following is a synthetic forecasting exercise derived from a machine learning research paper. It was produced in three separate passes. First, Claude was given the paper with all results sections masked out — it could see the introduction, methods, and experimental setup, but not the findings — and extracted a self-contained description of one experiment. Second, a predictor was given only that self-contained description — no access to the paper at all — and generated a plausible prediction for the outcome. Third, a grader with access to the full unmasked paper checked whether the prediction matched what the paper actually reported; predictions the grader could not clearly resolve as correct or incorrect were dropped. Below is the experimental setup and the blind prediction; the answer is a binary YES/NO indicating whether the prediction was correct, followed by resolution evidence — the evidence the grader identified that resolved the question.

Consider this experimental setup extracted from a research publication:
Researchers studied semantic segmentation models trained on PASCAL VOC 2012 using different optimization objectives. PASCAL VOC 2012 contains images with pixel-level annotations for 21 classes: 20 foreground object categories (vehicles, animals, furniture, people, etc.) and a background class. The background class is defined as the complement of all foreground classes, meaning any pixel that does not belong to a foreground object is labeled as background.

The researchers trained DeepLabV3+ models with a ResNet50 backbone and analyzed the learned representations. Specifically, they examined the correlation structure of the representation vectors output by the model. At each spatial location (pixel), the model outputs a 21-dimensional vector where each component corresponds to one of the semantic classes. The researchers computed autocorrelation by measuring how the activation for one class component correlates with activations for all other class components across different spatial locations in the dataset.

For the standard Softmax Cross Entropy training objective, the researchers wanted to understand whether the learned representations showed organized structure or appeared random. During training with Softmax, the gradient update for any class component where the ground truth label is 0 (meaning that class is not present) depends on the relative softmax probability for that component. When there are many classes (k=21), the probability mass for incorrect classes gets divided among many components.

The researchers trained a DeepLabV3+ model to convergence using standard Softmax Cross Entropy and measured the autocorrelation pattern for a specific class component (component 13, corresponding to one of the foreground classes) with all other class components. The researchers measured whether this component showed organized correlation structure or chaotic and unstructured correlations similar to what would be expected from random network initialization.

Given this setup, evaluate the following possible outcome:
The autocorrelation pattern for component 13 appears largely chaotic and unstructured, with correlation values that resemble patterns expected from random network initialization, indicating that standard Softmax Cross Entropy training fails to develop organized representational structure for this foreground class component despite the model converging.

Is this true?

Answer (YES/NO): YES